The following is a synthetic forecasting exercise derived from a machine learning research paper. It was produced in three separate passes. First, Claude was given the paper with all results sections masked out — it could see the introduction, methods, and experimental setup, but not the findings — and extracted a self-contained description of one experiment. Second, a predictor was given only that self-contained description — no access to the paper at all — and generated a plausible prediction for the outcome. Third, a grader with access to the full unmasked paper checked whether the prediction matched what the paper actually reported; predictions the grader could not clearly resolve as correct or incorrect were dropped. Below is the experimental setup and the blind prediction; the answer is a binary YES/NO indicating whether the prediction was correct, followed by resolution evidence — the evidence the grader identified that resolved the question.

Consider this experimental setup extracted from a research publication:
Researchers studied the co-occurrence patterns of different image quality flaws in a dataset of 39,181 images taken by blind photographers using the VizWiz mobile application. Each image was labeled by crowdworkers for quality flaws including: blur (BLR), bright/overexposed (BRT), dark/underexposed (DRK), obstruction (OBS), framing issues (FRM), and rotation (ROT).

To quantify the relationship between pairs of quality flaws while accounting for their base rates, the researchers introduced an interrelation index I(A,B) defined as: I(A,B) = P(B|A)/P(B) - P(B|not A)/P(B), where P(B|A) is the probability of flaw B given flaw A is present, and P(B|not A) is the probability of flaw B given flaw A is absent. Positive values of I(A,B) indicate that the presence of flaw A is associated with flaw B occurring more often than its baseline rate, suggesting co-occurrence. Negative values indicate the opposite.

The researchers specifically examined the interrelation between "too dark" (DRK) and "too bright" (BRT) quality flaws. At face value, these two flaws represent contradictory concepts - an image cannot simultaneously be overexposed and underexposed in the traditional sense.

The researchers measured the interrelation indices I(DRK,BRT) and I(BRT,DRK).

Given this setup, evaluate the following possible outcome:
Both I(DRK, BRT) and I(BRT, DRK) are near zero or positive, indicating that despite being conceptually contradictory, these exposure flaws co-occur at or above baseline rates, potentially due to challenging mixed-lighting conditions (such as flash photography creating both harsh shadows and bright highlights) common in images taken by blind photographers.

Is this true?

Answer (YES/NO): YES